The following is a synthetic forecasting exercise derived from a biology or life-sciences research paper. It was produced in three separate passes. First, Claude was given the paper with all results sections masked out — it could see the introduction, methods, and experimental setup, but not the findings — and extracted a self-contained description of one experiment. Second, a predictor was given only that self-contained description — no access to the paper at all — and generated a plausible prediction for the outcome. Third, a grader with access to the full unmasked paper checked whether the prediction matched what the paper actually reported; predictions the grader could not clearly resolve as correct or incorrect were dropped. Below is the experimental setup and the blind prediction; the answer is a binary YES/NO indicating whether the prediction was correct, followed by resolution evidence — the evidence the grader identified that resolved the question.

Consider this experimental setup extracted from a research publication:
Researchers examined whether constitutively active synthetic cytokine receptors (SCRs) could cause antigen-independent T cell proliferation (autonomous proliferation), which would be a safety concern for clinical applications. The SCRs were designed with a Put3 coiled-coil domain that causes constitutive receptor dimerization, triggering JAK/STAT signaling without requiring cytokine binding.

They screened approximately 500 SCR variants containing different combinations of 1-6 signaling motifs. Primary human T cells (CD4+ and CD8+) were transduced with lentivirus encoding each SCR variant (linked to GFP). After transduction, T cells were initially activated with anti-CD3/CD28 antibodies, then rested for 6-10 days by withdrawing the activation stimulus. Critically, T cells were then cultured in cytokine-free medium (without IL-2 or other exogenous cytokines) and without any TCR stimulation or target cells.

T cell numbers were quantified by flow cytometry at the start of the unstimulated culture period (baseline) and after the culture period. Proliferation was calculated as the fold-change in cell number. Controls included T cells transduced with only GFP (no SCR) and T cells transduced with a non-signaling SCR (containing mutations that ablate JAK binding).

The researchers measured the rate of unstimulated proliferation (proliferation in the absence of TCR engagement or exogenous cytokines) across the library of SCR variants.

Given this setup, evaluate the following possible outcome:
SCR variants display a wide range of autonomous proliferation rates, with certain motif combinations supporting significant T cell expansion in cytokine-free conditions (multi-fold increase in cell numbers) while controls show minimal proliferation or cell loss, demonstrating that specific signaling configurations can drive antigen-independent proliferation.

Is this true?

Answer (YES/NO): YES